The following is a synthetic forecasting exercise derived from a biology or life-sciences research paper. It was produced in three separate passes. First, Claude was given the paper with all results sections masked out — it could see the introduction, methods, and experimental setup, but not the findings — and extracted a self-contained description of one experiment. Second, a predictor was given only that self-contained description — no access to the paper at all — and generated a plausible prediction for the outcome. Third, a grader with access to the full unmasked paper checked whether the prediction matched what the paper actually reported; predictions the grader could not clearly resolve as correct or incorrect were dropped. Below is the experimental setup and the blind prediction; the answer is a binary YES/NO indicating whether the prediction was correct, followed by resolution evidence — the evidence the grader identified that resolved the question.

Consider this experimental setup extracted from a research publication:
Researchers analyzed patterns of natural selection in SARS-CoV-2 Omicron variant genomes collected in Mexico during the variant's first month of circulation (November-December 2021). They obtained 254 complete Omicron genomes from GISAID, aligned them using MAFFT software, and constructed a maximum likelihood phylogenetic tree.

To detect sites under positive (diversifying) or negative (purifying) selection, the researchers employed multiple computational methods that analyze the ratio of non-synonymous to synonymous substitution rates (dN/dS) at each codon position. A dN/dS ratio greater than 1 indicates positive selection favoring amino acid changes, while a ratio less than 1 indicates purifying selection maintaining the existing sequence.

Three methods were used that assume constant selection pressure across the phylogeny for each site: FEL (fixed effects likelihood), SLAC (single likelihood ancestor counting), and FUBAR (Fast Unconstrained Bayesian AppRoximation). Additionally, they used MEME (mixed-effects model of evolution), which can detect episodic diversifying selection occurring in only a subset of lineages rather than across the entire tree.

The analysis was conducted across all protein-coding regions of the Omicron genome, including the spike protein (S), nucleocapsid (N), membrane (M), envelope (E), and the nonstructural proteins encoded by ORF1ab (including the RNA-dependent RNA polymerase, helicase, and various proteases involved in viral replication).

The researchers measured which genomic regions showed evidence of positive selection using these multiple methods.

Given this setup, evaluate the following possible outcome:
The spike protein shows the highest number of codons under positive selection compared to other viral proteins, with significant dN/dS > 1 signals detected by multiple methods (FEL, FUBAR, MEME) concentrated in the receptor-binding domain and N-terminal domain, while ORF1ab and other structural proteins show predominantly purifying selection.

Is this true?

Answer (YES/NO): NO